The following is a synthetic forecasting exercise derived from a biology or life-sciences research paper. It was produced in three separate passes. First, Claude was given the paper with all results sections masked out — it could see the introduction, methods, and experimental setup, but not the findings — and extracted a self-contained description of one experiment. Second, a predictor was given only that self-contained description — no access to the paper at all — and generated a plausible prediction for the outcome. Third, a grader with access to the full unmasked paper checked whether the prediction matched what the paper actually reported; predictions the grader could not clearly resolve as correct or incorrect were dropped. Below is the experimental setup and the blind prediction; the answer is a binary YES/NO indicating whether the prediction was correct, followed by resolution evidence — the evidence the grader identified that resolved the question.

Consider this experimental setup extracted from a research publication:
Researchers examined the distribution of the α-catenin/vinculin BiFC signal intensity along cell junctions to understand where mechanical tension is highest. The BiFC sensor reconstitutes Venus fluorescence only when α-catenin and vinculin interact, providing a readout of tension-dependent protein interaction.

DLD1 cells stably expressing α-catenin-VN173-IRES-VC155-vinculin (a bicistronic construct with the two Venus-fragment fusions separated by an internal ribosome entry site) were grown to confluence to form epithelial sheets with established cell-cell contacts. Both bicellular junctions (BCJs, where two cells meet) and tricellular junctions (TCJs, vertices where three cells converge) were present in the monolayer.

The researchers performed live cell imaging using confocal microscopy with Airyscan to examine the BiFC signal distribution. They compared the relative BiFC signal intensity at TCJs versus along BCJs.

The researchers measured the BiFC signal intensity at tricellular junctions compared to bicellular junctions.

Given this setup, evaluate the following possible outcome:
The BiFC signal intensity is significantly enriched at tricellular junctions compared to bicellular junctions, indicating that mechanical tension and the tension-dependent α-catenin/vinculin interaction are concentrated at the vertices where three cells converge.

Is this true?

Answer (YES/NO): YES